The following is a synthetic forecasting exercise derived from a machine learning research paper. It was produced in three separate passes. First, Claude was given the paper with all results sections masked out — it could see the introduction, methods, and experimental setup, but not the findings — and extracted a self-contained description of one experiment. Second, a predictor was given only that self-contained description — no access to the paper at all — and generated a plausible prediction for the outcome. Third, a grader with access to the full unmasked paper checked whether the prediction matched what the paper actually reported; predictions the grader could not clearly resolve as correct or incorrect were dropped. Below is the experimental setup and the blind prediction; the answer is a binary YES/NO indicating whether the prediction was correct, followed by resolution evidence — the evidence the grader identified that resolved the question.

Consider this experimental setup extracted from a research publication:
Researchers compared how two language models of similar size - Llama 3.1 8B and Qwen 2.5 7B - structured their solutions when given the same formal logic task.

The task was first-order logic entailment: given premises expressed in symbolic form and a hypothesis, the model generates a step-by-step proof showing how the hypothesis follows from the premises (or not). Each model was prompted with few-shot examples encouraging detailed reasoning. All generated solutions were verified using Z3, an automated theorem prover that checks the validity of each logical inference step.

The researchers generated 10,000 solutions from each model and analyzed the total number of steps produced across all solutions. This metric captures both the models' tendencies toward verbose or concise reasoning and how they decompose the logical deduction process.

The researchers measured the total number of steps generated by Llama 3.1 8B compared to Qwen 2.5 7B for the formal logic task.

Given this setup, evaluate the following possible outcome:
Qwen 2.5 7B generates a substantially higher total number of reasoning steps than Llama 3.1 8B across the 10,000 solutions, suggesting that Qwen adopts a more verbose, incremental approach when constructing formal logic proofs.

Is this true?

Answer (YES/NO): NO